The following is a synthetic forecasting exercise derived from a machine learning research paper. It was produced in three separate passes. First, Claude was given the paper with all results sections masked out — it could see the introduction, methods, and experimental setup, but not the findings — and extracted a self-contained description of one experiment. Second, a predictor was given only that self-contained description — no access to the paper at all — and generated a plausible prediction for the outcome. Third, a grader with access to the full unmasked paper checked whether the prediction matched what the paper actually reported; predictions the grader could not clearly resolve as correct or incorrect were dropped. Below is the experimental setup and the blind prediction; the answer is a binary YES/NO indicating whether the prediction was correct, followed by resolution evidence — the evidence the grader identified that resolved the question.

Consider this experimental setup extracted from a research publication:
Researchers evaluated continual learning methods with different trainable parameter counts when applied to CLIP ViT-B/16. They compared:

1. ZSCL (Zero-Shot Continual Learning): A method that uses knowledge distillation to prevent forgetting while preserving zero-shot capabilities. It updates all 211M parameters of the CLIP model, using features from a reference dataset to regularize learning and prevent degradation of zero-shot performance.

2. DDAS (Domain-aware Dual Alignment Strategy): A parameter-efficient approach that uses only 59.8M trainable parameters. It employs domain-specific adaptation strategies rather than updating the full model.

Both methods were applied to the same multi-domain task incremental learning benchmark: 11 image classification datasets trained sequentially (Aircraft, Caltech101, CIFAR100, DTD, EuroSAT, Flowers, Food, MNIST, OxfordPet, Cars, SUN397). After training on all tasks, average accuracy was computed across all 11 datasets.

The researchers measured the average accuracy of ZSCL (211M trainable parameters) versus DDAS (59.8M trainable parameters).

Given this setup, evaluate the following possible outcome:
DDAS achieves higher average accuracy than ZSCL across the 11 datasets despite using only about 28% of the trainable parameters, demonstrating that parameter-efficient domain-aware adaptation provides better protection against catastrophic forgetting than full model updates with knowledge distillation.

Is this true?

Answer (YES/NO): YES